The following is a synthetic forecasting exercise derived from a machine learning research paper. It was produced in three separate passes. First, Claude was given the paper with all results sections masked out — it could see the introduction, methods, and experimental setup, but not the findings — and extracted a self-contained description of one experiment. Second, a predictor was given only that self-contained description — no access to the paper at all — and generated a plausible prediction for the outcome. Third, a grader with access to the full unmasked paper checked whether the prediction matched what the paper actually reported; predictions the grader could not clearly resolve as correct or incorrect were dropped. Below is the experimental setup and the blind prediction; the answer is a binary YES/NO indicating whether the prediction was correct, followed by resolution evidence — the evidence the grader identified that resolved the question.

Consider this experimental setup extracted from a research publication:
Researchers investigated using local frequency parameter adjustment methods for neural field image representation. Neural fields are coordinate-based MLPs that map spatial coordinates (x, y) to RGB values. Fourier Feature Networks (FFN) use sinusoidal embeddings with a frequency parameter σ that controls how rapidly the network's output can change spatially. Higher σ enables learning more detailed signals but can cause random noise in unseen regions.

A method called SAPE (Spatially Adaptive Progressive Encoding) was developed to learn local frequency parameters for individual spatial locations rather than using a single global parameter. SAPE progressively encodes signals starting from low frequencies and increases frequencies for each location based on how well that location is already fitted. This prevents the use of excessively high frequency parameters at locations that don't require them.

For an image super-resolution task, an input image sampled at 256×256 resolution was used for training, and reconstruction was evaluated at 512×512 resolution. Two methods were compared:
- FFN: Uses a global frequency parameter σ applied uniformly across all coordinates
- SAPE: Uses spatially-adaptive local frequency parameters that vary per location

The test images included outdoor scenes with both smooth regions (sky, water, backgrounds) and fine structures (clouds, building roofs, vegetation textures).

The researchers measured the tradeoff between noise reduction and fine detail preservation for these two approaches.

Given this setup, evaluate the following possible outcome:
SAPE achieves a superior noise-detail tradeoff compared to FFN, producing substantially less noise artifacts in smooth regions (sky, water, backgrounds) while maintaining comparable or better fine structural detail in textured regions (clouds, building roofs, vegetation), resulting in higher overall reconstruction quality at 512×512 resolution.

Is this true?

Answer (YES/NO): NO